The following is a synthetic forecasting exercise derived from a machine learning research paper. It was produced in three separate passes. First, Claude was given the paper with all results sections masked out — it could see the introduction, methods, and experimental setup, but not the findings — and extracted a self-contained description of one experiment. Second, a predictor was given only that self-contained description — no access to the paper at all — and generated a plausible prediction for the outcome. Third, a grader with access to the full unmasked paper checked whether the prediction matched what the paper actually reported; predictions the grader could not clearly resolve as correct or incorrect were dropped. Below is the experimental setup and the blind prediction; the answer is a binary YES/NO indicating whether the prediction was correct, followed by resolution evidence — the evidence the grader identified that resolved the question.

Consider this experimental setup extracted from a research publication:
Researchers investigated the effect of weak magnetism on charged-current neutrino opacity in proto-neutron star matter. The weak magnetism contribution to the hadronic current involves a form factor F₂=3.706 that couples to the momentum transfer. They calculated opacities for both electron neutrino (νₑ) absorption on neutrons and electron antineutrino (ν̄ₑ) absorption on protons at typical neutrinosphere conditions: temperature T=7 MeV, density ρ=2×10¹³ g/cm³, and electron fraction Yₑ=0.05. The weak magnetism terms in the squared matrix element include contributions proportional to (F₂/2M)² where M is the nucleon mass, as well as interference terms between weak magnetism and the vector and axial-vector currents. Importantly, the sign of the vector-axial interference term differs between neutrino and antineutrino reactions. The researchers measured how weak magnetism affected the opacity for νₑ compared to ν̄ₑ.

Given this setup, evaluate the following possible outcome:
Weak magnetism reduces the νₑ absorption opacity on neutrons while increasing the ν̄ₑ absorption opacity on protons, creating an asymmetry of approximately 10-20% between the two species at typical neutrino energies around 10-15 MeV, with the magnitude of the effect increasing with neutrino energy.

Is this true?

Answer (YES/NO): NO